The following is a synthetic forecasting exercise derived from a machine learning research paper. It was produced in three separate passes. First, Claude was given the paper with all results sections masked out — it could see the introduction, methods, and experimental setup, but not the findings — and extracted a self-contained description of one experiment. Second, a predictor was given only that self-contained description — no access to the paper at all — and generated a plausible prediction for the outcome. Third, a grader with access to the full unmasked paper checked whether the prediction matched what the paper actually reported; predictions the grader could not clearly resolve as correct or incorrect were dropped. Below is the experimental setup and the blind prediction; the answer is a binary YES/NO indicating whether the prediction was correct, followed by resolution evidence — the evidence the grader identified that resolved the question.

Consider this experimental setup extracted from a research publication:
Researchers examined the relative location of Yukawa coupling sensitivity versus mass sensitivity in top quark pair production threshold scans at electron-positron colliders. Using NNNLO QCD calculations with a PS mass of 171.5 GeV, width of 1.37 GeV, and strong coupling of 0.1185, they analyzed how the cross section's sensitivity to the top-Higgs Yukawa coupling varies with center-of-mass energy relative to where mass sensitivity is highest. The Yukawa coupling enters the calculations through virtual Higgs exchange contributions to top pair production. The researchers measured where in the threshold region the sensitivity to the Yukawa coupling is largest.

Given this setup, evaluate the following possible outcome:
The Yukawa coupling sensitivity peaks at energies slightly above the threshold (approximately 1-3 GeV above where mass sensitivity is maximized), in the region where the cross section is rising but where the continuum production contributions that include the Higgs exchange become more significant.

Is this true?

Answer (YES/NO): NO